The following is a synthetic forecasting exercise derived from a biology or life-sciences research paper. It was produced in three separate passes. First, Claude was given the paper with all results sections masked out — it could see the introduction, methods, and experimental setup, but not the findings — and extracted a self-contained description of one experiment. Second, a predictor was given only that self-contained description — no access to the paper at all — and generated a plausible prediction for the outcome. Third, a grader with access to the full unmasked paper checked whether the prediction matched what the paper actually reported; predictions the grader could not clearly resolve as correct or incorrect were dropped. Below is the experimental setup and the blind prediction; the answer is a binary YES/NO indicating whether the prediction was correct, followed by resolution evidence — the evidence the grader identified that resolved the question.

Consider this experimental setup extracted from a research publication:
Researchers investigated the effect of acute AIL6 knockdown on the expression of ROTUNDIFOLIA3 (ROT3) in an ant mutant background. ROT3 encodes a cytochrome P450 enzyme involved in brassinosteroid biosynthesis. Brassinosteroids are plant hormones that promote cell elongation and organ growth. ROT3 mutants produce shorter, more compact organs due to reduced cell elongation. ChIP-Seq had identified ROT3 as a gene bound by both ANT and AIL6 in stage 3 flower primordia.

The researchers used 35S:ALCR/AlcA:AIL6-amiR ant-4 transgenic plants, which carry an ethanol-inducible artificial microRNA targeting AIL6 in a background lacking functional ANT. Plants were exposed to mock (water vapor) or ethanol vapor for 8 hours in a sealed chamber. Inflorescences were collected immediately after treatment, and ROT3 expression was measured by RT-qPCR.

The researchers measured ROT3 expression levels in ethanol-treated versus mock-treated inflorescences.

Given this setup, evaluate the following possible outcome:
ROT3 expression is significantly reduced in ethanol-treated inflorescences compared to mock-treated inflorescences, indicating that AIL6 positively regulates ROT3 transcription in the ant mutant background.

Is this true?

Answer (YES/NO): YES